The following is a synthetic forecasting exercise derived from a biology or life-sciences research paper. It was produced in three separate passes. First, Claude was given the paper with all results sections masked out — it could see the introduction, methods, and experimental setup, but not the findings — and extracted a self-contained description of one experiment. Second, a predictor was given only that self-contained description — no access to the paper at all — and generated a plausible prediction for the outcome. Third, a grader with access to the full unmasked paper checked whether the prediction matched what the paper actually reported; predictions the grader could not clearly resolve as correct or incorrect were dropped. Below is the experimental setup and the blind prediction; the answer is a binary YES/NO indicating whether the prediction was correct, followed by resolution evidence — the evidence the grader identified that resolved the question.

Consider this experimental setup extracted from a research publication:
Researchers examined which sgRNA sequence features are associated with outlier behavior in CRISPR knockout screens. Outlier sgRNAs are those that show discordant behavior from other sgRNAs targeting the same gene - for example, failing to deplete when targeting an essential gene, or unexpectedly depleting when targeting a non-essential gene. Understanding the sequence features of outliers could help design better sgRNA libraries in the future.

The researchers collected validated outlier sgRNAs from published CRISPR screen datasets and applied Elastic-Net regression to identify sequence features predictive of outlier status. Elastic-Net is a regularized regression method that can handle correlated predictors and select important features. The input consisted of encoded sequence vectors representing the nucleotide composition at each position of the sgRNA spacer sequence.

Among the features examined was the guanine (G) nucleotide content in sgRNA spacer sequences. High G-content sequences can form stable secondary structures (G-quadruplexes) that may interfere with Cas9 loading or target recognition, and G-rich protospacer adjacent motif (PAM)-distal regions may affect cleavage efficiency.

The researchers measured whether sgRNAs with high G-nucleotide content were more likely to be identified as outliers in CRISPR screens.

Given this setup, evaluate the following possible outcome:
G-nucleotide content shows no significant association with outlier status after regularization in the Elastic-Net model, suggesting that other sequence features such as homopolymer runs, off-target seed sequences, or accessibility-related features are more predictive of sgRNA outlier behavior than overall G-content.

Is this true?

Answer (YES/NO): NO